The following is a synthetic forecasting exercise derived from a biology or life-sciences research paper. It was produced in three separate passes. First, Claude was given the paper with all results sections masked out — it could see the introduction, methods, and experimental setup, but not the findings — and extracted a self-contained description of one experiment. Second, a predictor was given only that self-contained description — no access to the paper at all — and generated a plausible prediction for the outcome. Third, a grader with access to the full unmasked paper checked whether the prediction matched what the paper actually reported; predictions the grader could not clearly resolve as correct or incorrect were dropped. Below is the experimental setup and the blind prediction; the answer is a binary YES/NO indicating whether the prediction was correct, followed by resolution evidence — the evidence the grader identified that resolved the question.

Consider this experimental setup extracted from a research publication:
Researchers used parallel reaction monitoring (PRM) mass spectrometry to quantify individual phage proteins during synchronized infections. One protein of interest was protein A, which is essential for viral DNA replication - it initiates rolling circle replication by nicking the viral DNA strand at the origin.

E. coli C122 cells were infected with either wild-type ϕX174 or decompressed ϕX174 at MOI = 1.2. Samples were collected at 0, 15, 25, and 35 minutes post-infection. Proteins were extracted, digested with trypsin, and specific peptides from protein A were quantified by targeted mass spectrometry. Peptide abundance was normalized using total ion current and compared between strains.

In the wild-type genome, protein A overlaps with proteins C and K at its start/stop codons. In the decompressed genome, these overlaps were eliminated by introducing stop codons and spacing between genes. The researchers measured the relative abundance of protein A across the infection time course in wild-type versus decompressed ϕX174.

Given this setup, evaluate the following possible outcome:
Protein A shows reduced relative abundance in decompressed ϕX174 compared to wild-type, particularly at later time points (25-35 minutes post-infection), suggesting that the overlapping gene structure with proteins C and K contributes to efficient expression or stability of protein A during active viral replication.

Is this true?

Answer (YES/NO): NO